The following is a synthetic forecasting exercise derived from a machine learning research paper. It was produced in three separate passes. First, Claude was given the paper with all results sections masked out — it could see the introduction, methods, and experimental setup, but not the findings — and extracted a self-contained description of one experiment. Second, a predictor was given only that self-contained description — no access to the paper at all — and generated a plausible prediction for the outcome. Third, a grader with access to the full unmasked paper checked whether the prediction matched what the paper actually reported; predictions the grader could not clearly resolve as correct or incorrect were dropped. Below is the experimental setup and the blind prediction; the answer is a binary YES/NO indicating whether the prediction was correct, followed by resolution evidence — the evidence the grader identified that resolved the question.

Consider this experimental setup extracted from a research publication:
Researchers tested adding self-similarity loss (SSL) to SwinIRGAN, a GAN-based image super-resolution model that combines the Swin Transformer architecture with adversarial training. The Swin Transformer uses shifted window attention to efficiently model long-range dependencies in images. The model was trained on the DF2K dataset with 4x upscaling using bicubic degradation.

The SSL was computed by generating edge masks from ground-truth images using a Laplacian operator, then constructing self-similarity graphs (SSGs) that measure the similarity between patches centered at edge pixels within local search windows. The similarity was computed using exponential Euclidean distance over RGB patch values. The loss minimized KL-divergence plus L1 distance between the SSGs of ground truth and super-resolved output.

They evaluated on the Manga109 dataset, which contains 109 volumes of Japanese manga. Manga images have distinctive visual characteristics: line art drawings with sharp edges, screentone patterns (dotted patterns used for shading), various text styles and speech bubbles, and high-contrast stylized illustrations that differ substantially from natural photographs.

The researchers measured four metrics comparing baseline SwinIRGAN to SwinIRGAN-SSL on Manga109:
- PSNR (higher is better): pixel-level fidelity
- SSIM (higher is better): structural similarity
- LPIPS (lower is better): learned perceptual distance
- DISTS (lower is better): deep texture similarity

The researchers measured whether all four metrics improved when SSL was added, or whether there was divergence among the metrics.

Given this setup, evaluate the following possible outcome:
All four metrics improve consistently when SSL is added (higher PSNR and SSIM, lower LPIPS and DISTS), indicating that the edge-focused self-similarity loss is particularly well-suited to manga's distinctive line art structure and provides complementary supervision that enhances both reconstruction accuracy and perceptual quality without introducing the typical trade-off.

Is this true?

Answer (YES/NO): NO